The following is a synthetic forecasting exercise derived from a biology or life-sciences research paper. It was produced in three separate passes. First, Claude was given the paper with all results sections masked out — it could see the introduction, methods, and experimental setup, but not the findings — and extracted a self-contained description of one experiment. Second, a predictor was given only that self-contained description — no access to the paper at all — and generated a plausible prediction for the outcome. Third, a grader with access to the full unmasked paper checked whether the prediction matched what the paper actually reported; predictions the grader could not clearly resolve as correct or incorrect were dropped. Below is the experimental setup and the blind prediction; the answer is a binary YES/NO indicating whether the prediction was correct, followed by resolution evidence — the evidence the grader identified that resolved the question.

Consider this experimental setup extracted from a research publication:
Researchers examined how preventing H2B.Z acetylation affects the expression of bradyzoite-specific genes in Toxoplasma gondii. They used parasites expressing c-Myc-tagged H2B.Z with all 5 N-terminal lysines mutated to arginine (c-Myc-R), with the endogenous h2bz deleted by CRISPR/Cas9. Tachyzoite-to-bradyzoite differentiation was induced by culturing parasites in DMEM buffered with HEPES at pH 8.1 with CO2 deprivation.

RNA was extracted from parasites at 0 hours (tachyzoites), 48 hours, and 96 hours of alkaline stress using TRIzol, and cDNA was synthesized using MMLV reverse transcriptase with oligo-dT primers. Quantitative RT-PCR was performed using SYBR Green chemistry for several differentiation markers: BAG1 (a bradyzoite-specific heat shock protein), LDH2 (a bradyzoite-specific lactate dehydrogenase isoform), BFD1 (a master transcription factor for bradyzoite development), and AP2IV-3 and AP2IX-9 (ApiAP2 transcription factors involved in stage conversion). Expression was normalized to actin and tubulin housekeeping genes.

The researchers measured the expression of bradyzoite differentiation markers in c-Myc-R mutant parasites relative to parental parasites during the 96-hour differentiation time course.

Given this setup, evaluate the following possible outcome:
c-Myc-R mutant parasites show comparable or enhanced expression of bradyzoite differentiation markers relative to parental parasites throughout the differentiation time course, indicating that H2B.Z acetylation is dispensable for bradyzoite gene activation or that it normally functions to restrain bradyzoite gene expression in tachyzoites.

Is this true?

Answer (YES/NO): YES